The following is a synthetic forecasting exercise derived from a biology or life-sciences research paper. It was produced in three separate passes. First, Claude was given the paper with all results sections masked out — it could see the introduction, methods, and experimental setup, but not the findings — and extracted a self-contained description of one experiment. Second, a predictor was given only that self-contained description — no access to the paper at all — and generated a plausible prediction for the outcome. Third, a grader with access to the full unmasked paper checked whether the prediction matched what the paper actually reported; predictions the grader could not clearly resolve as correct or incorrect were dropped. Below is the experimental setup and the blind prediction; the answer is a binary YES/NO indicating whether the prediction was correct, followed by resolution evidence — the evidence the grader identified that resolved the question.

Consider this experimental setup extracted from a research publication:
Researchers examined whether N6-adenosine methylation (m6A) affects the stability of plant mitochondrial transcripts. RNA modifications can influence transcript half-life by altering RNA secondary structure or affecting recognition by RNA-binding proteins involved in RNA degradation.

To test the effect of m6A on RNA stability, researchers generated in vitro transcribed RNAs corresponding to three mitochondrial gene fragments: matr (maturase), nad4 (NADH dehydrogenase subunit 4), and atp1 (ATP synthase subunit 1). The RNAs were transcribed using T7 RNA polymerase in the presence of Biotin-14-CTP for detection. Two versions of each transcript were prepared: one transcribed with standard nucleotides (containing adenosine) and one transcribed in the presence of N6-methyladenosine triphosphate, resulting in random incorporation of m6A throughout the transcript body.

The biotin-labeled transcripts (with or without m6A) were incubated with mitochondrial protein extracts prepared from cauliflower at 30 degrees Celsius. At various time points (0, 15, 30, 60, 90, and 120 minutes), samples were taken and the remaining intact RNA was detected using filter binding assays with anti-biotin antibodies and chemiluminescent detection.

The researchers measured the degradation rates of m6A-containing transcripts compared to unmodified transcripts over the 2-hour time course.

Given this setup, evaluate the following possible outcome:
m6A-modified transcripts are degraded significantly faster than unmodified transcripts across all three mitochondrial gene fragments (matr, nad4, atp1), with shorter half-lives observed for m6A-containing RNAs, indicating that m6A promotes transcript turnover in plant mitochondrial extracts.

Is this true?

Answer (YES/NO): NO